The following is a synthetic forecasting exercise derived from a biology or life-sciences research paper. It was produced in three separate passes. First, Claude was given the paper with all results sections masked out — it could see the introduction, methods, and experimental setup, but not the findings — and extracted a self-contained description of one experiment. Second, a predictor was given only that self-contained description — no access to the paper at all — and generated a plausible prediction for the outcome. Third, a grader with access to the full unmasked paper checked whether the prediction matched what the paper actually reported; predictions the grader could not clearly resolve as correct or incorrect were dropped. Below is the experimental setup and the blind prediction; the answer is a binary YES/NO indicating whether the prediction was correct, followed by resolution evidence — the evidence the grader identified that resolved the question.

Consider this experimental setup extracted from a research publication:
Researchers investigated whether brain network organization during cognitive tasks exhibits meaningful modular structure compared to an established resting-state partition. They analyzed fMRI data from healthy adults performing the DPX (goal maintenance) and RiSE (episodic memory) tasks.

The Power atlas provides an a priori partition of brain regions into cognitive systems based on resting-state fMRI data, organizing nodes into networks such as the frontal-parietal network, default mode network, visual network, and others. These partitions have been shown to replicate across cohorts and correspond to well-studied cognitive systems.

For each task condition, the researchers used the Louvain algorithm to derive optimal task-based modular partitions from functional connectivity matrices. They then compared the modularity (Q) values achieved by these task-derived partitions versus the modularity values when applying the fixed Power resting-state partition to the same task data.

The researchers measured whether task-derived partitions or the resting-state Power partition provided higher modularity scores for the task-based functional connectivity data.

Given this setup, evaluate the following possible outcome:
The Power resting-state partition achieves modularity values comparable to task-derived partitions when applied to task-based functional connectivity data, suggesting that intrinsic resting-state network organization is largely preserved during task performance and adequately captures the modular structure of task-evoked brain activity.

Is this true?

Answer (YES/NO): NO